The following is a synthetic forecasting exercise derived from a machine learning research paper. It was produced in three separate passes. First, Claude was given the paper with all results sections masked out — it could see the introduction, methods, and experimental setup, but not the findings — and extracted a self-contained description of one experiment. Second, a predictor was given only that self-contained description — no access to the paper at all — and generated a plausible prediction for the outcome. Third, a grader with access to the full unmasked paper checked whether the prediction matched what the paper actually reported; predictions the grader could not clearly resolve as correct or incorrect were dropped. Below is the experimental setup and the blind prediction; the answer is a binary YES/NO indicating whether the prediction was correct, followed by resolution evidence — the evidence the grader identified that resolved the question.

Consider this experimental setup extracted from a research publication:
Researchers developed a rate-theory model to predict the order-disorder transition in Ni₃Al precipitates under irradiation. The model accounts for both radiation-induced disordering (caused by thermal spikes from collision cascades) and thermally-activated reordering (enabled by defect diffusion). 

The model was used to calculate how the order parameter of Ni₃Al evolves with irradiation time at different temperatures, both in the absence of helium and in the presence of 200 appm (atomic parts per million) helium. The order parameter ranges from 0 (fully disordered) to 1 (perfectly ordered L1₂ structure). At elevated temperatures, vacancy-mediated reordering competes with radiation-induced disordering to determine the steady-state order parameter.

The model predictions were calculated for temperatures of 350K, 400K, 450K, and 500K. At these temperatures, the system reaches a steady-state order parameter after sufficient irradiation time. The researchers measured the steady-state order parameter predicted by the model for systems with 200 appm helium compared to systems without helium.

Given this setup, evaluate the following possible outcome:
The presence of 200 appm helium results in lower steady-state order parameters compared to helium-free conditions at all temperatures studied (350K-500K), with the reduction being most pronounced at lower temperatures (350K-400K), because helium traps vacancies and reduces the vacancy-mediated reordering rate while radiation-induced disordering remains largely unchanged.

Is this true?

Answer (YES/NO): NO